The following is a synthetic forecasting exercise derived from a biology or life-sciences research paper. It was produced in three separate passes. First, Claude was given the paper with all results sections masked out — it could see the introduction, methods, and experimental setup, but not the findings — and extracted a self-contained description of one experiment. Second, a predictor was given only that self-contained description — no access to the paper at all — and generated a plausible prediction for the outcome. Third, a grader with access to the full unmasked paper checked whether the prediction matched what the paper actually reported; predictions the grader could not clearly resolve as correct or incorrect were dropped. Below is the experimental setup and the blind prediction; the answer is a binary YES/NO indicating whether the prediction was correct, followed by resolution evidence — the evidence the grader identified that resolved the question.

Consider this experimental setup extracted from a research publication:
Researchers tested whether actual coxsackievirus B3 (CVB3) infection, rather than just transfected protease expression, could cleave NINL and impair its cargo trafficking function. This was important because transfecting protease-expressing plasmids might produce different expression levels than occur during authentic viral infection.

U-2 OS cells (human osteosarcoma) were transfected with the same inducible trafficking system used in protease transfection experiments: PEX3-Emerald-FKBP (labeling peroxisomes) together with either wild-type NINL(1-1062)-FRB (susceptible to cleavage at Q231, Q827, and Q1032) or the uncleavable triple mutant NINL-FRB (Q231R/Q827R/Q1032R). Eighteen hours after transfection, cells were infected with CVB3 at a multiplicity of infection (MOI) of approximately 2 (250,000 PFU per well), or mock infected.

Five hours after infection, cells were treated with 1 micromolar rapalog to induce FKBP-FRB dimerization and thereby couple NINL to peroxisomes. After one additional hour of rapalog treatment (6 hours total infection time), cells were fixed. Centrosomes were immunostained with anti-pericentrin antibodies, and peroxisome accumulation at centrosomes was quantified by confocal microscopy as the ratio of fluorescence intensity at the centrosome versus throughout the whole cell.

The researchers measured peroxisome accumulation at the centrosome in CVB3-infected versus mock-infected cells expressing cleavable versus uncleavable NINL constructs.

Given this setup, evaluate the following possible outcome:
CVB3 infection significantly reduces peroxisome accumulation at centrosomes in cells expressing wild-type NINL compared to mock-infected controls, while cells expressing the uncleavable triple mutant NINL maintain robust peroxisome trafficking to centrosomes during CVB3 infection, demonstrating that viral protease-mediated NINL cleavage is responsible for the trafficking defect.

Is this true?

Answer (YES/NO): YES